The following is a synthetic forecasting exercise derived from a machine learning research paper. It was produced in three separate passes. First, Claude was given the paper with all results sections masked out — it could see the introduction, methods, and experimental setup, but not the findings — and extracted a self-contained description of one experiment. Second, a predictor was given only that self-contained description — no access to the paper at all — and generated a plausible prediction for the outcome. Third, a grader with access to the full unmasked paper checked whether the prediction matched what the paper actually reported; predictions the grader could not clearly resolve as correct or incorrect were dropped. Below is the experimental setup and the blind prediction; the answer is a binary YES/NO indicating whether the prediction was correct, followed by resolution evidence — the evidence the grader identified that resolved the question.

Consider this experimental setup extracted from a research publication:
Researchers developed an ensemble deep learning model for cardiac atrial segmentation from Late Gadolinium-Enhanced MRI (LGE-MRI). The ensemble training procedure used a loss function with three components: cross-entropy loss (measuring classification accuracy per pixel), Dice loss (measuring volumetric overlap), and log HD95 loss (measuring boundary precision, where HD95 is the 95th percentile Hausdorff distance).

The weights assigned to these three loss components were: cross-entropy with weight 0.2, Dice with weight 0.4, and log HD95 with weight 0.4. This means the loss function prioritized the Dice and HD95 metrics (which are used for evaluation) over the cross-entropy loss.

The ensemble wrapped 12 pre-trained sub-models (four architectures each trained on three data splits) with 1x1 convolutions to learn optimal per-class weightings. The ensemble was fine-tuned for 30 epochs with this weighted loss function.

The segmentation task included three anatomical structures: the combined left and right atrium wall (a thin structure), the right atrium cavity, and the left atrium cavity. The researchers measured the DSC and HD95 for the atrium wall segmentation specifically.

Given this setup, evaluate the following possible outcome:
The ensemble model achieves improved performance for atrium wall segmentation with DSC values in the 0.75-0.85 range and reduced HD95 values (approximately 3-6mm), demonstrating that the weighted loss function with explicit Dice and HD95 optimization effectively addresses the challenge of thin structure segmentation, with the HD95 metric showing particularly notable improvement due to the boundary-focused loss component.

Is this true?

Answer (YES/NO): NO